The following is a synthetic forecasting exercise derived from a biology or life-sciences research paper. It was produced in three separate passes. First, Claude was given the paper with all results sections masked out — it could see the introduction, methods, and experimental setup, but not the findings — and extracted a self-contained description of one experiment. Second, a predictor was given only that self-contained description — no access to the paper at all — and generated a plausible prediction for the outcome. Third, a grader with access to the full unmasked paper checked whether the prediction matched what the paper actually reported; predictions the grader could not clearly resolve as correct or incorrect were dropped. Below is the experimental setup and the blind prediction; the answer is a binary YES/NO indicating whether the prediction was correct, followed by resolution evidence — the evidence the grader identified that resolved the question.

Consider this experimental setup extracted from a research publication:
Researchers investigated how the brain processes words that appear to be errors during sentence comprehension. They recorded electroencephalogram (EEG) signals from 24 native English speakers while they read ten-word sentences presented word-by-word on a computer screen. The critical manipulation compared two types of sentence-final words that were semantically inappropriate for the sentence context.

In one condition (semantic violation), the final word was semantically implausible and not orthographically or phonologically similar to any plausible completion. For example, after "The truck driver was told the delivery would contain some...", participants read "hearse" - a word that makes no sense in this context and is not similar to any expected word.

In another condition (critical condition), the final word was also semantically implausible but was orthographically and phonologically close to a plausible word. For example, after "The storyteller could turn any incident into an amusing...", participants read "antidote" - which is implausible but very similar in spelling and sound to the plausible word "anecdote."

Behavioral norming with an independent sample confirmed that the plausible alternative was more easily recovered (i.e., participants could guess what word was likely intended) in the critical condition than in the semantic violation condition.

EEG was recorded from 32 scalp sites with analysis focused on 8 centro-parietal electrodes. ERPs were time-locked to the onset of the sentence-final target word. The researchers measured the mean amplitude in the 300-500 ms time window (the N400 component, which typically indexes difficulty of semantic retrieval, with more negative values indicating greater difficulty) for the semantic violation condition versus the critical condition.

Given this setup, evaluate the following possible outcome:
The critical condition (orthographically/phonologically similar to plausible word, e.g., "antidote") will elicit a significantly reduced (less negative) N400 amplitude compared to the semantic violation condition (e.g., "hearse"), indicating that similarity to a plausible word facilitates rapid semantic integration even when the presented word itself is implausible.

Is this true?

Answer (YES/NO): YES